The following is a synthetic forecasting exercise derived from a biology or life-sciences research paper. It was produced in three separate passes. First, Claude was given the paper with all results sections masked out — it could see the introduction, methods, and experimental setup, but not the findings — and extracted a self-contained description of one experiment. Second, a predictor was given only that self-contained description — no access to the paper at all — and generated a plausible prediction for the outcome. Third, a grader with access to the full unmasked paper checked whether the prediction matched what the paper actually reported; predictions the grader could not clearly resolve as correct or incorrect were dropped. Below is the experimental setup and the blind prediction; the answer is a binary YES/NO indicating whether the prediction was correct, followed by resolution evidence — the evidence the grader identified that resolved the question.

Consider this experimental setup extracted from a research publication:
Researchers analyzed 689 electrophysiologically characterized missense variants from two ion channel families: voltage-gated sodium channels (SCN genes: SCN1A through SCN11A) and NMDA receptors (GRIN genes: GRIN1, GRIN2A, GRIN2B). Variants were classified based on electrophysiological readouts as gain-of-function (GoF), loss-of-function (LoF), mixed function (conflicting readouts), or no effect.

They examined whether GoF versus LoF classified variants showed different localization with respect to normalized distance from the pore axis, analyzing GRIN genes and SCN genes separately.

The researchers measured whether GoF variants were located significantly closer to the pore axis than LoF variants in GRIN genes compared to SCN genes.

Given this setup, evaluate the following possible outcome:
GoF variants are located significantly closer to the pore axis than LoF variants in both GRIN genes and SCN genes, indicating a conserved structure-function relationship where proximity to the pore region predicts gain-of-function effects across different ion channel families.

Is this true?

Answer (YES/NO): NO